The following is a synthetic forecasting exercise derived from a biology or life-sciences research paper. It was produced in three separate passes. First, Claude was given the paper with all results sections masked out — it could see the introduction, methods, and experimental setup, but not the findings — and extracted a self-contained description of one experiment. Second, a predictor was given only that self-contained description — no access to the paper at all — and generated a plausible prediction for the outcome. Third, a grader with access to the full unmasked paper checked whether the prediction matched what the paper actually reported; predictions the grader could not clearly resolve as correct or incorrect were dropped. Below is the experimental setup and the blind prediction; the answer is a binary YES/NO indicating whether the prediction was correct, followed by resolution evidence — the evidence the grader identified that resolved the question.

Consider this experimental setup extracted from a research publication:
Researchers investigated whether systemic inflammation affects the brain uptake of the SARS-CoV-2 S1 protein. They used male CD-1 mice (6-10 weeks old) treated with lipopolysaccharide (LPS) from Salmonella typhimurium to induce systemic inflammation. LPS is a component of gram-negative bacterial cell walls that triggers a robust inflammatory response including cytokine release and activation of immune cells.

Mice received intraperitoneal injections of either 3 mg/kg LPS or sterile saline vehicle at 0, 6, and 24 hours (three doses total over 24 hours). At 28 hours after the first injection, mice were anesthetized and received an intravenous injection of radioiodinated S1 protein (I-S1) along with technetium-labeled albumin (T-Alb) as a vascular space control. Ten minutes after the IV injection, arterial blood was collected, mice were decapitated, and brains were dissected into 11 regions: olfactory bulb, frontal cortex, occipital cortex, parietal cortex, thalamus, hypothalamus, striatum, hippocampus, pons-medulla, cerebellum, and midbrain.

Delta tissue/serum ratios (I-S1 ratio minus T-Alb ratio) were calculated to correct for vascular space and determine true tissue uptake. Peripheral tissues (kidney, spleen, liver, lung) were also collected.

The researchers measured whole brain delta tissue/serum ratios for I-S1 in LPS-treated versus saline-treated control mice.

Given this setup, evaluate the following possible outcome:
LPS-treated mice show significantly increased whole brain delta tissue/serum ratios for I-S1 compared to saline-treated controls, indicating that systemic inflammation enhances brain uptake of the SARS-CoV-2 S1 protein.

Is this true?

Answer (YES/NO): NO